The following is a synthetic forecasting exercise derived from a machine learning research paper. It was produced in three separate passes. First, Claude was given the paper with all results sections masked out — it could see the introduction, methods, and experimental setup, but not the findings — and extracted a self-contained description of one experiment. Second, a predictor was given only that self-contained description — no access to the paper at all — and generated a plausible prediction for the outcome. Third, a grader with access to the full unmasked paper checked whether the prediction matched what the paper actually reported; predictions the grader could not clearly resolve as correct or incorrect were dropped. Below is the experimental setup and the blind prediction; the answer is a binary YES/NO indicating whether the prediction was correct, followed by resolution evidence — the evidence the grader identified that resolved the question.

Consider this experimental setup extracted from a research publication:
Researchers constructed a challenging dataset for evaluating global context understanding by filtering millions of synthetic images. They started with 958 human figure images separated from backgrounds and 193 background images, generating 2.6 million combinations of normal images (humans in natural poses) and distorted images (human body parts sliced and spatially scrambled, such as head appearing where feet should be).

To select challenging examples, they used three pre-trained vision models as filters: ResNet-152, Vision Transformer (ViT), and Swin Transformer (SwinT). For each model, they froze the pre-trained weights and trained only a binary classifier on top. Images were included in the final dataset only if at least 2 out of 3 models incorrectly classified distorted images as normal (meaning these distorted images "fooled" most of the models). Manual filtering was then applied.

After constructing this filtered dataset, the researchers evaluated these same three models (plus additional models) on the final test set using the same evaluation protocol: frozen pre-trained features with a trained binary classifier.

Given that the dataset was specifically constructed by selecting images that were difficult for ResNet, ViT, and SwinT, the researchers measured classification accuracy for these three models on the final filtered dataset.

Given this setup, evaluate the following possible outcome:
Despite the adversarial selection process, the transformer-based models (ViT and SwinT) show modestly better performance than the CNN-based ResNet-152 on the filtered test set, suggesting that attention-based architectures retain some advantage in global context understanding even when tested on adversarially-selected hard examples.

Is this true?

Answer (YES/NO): NO